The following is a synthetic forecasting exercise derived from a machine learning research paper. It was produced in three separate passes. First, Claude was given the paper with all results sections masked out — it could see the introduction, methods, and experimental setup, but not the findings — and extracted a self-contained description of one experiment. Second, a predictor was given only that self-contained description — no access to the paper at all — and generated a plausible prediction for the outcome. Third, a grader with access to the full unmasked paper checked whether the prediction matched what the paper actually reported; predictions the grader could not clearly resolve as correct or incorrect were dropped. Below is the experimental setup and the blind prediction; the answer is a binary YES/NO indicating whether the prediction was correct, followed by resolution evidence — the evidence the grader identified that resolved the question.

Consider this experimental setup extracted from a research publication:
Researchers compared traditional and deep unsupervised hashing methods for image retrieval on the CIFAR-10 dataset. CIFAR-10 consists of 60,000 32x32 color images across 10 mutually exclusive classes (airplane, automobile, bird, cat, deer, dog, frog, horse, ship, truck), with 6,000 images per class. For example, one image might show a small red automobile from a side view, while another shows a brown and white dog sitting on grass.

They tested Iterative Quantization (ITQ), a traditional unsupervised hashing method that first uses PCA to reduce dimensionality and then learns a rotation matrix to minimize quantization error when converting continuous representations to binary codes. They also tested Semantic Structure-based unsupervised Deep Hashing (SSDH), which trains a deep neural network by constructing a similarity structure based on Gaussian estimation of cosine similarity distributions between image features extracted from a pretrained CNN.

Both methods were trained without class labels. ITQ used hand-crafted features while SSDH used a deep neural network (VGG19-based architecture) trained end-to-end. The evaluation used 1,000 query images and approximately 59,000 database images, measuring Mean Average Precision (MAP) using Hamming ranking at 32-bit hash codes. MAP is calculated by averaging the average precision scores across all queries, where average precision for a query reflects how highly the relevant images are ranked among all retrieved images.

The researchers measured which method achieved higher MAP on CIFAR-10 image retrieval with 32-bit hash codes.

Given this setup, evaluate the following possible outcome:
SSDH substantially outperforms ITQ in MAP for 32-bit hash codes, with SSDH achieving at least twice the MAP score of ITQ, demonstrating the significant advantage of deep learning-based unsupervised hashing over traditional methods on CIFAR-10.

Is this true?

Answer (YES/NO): NO